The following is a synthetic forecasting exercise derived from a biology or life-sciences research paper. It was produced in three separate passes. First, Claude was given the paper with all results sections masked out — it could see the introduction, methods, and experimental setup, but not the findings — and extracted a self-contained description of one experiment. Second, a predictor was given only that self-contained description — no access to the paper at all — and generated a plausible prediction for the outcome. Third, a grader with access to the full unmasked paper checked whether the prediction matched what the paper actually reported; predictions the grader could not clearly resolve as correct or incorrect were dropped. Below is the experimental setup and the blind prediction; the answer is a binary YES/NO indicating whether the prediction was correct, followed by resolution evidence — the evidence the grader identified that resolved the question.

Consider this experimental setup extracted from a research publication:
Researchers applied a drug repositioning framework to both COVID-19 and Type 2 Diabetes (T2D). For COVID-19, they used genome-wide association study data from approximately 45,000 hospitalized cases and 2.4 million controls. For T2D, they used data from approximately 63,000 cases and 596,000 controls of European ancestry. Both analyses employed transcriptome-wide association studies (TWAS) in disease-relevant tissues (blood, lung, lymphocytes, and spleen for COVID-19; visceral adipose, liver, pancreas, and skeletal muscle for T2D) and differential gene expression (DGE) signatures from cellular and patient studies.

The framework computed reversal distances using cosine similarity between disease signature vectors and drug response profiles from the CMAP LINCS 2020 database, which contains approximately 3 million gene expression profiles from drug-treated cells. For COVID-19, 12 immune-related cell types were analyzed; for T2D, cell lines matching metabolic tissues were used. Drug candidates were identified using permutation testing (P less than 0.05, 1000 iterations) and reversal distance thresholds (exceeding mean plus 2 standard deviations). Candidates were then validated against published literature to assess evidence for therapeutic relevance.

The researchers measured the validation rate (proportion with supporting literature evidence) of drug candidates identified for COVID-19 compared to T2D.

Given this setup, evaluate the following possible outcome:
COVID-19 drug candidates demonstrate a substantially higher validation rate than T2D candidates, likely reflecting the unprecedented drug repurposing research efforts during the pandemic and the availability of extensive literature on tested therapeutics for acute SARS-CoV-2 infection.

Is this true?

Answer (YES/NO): YES